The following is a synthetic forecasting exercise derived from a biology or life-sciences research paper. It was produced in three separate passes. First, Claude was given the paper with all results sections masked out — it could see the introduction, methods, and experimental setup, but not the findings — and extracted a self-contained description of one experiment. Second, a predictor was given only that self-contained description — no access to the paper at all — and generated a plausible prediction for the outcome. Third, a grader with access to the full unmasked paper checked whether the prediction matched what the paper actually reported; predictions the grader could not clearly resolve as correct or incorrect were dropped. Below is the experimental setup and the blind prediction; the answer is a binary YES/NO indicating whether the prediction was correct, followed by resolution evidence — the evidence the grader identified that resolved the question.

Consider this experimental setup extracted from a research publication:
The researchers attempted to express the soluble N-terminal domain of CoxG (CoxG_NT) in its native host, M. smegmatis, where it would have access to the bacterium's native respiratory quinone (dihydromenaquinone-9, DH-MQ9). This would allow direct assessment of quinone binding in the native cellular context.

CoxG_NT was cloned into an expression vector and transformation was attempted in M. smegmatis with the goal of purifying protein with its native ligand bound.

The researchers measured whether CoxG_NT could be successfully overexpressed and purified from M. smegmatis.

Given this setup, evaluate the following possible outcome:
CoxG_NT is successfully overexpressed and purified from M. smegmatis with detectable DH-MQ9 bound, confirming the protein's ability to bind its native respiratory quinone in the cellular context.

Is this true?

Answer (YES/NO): NO